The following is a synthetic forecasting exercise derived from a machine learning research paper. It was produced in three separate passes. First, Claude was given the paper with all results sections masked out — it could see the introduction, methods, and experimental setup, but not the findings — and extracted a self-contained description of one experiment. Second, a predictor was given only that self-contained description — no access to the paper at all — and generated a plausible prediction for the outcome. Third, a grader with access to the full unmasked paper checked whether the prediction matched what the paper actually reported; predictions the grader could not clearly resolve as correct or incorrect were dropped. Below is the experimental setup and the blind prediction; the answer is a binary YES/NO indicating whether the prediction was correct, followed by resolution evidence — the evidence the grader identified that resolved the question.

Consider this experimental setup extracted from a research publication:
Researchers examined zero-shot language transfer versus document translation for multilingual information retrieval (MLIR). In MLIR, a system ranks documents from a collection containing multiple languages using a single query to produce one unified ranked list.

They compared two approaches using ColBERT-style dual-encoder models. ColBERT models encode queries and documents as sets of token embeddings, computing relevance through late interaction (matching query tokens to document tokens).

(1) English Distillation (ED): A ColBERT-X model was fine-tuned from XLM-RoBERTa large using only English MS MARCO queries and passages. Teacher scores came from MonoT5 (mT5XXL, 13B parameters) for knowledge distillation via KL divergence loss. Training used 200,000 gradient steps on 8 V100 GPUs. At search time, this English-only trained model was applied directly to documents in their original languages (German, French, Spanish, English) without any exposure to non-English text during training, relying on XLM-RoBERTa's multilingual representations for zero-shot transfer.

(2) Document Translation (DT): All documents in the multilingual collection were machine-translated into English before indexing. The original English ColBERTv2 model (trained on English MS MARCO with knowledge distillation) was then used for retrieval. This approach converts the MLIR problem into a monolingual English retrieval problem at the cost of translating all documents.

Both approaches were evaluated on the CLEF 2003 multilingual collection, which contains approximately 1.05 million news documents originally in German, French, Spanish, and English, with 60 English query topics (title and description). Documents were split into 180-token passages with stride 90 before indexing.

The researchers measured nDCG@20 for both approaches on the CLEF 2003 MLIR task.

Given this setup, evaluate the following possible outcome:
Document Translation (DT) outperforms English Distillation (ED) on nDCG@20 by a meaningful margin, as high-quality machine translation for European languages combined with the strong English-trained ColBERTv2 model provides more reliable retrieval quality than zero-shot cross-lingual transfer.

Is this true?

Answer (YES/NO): NO